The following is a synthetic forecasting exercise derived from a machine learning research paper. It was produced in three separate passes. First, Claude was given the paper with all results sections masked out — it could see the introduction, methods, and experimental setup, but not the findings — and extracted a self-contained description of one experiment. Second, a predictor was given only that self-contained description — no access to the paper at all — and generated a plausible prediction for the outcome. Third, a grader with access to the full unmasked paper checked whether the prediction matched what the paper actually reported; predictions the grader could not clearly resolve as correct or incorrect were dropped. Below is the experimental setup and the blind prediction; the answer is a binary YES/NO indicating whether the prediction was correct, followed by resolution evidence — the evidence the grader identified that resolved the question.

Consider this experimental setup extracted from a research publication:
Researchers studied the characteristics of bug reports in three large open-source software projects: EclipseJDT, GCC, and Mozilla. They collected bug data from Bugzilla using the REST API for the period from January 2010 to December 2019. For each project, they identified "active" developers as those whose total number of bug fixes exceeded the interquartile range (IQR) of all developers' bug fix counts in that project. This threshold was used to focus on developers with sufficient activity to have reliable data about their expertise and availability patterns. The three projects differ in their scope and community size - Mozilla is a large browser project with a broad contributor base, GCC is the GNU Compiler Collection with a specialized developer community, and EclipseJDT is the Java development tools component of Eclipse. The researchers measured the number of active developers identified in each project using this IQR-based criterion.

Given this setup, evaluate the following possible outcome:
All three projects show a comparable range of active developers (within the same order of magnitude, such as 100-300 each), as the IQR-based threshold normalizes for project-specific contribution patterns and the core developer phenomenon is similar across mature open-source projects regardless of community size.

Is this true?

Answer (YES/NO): NO